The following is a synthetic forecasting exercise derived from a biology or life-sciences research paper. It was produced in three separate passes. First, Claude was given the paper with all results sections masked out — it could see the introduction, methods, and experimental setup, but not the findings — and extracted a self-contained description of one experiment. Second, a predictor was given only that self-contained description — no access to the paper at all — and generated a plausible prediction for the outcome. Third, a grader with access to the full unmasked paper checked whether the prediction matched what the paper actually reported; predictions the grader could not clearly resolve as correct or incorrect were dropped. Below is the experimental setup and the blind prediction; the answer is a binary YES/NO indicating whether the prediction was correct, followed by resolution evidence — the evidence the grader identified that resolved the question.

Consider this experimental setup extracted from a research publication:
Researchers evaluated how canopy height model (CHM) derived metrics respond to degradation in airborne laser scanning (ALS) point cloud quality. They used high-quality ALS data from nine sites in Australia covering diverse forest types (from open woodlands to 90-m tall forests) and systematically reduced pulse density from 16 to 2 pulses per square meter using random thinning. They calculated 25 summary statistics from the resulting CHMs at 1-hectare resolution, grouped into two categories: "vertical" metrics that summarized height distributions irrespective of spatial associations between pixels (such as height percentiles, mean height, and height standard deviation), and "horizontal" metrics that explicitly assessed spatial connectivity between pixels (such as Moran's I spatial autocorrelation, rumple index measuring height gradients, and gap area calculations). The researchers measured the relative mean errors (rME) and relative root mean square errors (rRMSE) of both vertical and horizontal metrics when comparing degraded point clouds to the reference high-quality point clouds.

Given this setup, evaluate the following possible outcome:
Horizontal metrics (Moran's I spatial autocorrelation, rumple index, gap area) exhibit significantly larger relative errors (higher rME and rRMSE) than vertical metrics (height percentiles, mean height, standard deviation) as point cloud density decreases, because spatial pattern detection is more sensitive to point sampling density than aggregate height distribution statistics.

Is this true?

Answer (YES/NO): YES